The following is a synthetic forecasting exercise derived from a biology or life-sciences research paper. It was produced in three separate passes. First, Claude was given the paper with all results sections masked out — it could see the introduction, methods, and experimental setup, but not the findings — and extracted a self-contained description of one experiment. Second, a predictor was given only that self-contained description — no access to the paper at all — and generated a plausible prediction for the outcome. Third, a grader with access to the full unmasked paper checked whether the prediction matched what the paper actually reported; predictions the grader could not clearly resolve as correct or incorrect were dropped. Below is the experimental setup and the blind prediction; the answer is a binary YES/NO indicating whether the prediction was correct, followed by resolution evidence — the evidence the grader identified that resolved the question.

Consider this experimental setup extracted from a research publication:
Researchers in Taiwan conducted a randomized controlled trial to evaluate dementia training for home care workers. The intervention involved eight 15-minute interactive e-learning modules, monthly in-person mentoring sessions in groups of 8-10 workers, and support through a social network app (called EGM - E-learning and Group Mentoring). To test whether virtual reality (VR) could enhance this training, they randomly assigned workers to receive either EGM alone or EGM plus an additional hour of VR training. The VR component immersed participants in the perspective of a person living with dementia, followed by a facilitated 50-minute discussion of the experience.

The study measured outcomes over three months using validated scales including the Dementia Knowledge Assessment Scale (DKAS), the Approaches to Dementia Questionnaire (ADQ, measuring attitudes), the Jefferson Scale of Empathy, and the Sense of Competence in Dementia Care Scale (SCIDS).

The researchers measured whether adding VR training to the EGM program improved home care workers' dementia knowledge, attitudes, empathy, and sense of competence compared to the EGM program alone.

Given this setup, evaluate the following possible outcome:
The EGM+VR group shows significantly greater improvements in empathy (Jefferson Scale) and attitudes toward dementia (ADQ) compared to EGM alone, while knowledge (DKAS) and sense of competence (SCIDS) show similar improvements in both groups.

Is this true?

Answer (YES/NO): NO